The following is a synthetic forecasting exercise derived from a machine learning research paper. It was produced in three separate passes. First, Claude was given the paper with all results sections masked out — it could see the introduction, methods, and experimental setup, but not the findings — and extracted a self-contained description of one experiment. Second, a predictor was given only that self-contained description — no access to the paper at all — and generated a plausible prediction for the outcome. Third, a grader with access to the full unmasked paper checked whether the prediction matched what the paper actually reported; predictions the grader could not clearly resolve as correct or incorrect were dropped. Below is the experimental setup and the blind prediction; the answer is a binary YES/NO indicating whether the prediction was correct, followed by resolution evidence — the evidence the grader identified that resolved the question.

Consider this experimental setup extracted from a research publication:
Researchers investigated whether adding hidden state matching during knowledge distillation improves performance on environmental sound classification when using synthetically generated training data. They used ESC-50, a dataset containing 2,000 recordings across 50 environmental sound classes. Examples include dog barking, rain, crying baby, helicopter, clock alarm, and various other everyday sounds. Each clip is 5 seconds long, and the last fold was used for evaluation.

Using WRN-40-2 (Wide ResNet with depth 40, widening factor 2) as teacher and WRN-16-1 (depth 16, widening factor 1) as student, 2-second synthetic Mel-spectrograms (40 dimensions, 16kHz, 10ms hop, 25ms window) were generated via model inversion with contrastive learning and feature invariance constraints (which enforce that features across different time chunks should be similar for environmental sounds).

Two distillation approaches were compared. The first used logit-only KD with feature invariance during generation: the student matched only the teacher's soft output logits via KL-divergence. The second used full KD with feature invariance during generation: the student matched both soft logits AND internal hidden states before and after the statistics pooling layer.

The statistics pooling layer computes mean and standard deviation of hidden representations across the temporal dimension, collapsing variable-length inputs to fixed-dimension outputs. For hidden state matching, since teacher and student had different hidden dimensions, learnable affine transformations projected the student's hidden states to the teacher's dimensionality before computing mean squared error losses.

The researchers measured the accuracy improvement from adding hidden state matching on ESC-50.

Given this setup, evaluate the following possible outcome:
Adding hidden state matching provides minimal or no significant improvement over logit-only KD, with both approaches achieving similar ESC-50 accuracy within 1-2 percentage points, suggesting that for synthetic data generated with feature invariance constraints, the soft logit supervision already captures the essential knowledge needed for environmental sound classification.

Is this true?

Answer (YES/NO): YES